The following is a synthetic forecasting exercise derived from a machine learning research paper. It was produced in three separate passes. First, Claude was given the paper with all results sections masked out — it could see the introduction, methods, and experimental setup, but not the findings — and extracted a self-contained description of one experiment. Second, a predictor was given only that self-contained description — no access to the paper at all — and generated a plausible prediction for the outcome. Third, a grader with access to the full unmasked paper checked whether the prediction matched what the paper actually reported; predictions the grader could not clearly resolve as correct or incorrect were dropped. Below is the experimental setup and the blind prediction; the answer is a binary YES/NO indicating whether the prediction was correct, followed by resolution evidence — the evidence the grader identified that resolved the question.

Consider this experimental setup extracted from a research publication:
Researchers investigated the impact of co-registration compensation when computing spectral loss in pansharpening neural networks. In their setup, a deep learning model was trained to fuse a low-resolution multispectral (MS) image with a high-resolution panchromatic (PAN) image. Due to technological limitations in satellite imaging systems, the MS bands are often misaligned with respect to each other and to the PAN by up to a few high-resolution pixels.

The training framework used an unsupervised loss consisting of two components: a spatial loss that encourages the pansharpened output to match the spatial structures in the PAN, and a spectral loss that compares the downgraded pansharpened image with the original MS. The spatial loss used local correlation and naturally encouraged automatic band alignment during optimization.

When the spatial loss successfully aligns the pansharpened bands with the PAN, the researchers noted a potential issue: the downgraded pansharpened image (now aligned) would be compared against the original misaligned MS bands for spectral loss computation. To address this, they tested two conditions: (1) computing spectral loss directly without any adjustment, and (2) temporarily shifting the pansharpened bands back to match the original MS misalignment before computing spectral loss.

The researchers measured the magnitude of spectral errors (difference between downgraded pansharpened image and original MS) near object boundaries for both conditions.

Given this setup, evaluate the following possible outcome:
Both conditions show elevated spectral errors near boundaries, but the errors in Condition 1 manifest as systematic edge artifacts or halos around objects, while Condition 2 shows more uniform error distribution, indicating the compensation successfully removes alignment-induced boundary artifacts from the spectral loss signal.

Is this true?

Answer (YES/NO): NO